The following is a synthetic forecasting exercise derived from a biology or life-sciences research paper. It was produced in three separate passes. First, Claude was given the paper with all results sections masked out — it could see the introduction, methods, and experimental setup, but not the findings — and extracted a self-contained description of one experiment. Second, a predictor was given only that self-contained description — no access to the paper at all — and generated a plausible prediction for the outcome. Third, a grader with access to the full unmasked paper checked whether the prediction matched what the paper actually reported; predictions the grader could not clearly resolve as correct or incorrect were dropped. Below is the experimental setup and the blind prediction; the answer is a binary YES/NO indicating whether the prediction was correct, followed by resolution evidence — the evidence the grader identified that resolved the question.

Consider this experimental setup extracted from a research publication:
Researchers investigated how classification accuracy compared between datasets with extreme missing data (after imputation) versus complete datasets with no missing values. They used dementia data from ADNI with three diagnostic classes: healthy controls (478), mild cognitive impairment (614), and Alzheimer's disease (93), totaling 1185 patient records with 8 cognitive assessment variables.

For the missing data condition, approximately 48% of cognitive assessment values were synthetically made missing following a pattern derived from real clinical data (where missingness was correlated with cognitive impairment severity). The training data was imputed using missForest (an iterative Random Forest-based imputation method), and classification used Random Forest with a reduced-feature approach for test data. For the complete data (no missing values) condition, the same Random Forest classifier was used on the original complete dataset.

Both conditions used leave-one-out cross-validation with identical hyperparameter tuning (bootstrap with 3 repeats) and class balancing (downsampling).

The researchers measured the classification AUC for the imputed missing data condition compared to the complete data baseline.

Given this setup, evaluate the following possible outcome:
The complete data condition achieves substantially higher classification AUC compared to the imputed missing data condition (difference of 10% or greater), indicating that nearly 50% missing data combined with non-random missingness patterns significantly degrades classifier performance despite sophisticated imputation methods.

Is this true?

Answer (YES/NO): NO